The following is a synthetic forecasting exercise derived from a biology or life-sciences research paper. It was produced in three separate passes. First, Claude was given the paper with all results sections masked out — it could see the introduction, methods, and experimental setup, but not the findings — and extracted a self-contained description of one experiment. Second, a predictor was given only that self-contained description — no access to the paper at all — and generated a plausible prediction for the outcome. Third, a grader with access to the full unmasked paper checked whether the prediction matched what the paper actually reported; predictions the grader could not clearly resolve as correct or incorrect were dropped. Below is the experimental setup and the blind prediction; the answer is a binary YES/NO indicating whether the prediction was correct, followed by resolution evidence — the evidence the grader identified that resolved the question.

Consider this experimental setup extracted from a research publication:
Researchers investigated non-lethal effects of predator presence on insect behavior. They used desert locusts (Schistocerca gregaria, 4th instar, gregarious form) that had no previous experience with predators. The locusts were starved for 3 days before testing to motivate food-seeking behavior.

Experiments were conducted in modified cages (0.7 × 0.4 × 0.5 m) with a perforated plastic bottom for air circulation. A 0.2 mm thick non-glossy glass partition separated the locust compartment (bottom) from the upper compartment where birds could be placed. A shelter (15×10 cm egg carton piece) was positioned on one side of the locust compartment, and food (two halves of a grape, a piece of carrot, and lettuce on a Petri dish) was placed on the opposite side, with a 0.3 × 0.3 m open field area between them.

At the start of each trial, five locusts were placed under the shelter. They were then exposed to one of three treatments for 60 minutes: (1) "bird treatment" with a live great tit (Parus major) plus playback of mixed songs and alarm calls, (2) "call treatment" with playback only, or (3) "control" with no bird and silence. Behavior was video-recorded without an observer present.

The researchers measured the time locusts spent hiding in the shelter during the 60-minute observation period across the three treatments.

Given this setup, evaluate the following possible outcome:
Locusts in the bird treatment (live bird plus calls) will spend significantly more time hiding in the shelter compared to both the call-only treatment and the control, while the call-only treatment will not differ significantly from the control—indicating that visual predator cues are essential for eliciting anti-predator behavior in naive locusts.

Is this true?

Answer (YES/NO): YES